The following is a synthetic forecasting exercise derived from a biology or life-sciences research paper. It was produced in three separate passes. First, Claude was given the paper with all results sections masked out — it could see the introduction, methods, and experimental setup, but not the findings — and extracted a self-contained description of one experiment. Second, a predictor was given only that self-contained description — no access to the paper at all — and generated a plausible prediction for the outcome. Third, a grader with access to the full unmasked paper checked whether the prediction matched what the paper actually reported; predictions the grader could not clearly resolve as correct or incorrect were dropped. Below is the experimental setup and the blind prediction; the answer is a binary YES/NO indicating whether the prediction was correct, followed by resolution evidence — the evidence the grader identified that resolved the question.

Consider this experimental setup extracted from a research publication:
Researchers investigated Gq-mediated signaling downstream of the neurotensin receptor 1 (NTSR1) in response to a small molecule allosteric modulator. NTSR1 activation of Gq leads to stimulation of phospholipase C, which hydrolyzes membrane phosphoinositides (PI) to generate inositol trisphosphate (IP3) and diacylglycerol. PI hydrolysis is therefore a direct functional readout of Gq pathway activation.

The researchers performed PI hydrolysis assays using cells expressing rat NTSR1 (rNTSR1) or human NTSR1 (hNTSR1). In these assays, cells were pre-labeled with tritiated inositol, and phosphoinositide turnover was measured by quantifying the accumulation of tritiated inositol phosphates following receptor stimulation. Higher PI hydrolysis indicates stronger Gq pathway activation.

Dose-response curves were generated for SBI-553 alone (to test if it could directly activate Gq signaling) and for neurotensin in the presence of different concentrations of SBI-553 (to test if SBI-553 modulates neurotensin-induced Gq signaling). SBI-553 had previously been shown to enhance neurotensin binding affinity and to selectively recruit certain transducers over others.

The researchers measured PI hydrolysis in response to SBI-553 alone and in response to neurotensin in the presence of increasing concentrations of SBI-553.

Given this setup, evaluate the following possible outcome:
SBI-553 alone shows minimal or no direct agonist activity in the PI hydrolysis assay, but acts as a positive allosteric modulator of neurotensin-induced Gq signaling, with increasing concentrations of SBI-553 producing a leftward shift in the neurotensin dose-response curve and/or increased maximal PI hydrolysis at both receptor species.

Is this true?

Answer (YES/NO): NO